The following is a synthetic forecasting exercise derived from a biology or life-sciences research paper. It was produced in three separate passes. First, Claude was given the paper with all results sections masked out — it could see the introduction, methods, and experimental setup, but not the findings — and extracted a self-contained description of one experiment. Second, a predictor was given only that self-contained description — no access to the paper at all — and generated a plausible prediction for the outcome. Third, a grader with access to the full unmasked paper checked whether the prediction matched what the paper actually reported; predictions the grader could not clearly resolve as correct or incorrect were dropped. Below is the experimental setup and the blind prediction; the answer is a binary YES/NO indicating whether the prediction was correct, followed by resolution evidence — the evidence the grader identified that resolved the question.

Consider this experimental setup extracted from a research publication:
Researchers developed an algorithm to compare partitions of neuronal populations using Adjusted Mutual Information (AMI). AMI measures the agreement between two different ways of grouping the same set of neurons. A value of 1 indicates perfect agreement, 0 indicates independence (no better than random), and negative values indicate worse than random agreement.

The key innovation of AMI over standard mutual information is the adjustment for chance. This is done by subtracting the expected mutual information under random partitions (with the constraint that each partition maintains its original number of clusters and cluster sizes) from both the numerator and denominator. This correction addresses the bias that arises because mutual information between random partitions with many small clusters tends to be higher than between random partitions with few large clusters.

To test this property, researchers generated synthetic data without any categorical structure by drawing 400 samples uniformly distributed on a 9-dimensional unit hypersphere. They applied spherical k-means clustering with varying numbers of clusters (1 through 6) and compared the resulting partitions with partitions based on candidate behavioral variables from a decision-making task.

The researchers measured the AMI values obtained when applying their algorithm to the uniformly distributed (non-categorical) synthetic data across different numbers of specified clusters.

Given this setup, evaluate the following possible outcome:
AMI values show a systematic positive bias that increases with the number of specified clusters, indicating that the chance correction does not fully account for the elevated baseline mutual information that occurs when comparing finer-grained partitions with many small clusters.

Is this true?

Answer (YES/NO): NO